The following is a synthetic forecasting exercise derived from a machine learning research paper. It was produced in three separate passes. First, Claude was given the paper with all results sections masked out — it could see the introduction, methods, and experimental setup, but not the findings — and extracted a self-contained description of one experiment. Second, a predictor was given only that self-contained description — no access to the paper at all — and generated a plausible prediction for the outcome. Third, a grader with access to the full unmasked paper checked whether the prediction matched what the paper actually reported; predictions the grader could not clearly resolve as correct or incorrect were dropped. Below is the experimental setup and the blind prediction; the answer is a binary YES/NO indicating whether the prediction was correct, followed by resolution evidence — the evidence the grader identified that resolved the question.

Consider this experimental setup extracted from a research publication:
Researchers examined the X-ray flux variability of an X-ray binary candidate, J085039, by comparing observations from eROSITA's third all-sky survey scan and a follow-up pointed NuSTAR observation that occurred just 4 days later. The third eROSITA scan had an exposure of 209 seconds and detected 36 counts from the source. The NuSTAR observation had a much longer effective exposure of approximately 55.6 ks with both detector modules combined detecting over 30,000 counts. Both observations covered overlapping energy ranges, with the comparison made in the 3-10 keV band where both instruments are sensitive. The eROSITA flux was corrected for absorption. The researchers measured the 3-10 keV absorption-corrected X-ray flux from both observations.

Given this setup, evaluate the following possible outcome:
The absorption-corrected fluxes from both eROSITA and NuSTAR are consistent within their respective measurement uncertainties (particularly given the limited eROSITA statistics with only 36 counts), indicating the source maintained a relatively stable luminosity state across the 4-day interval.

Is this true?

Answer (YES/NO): NO